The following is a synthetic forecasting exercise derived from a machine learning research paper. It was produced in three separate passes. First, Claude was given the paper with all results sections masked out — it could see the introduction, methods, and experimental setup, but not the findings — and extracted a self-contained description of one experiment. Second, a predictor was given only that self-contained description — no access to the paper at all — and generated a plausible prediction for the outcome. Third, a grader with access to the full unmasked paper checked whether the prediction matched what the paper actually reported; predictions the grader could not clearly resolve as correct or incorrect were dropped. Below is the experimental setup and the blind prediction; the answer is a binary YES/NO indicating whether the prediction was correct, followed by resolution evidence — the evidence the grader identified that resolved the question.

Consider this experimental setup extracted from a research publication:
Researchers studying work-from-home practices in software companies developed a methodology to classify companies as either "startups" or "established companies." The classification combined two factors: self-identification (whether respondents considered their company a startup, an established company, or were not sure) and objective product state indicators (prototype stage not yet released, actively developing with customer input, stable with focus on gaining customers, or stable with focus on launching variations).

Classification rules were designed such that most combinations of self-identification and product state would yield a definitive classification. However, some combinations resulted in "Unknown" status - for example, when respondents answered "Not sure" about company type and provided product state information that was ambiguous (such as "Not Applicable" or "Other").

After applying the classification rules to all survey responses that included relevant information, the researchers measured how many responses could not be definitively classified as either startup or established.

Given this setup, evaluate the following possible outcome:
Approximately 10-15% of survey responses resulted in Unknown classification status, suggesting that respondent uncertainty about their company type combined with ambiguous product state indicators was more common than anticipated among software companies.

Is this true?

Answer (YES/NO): NO